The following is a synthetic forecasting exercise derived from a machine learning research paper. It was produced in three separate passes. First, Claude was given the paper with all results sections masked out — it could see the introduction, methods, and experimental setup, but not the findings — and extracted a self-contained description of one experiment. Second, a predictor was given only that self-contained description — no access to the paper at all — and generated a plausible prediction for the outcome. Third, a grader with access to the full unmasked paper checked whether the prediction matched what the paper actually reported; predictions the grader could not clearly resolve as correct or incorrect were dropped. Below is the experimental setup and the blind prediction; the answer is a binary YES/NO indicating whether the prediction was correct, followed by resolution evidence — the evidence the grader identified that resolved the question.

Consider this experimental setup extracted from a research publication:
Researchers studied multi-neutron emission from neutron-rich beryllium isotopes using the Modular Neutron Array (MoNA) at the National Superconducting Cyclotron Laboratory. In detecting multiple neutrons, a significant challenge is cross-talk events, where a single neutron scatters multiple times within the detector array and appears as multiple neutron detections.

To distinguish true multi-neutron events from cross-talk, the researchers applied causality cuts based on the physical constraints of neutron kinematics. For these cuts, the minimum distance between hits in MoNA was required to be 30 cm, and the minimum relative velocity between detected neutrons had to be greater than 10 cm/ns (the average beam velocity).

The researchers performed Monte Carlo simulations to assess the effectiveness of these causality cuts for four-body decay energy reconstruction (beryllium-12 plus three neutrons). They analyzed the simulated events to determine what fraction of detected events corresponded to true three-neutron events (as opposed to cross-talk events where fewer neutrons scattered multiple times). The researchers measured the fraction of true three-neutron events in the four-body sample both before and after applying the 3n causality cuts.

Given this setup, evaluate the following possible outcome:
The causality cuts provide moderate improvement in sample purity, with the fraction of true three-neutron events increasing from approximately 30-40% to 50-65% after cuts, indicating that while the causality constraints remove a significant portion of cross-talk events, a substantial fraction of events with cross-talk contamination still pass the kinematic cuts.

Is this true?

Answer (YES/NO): NO